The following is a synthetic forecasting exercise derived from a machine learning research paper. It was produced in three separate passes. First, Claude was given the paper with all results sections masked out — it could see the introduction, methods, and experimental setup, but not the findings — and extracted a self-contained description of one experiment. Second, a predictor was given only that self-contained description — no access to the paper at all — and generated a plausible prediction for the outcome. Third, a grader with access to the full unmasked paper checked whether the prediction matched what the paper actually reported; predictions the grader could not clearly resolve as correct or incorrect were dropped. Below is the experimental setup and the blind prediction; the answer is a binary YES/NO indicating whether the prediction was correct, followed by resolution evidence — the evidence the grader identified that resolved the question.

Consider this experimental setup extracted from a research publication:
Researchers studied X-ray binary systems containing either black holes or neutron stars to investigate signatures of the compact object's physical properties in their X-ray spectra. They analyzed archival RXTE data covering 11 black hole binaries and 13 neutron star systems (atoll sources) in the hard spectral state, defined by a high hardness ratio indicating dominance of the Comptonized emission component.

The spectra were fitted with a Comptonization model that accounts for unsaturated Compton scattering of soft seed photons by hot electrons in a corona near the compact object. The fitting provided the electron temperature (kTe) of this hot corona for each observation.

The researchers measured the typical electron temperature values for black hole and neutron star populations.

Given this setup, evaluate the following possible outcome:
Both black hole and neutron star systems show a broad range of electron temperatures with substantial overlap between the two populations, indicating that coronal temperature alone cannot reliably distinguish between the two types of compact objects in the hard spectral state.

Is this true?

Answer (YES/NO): YES